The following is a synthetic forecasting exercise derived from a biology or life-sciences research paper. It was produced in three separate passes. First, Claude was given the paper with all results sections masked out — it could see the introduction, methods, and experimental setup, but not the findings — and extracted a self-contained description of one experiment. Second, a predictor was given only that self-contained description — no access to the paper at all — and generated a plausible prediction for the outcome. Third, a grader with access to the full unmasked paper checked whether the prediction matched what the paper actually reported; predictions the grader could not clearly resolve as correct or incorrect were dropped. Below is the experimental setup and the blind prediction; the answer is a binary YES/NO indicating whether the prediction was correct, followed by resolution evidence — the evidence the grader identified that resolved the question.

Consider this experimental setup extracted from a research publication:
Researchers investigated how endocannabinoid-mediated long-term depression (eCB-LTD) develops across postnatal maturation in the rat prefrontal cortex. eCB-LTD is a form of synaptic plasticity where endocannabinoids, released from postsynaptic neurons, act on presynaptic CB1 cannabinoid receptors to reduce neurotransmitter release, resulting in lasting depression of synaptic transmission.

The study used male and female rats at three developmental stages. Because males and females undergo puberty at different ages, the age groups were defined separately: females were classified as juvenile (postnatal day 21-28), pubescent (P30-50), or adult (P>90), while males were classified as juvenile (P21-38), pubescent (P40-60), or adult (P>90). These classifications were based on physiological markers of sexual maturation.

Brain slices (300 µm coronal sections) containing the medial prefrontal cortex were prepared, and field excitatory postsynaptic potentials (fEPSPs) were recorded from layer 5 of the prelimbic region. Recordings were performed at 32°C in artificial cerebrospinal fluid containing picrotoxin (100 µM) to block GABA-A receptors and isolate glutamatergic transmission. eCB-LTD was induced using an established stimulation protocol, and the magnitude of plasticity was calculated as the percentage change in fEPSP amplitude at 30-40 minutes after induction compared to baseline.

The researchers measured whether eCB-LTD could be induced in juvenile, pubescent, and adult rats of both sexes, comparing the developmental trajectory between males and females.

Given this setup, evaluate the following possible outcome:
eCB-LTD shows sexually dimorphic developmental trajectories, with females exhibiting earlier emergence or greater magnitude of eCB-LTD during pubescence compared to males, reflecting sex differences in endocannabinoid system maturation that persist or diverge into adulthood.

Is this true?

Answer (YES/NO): YES